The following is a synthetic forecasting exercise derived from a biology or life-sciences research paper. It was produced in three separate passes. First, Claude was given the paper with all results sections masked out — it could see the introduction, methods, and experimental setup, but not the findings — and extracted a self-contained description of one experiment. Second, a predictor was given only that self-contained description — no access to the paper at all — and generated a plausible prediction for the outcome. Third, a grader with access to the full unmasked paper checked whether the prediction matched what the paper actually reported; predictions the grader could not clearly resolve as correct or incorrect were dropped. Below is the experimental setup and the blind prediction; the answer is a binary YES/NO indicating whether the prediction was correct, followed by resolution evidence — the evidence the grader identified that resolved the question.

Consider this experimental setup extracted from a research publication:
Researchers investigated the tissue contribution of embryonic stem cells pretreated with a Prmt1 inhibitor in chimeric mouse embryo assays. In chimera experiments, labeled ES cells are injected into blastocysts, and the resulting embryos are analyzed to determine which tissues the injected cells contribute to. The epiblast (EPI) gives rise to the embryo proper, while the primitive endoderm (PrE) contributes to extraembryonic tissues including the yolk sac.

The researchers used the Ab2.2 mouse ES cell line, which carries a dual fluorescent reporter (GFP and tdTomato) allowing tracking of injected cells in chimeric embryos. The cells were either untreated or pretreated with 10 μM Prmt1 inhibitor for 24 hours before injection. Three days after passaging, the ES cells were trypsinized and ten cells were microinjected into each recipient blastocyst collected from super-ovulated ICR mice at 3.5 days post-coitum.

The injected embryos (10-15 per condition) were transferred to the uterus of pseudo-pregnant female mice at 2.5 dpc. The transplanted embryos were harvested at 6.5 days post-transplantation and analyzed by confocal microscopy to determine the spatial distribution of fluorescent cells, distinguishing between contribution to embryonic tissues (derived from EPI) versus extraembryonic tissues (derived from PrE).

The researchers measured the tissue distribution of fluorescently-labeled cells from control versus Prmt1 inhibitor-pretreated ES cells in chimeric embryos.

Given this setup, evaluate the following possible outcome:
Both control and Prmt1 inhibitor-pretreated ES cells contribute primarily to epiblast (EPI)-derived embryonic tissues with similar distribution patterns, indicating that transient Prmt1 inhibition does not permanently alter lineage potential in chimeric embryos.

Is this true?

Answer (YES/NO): NO